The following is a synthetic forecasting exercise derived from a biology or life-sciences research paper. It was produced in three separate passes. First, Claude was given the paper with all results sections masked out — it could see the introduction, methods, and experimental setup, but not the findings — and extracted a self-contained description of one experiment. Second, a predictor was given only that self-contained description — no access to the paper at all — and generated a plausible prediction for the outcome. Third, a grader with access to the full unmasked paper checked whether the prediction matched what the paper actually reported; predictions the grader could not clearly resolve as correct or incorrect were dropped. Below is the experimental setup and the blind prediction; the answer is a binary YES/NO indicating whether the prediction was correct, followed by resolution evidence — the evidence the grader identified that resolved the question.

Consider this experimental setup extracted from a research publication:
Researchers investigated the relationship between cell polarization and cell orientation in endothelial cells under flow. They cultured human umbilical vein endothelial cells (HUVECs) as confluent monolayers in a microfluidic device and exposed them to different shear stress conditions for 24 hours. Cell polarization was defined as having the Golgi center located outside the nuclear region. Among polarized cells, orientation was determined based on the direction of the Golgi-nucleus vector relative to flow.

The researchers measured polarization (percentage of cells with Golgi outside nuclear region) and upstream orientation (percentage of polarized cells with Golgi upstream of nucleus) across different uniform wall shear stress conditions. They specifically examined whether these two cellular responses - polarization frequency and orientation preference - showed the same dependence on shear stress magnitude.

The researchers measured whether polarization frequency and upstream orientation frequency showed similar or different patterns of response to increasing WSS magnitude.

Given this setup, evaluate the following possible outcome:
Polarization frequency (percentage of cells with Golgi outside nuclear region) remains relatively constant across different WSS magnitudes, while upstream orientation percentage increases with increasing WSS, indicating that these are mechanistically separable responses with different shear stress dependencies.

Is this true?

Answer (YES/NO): YES